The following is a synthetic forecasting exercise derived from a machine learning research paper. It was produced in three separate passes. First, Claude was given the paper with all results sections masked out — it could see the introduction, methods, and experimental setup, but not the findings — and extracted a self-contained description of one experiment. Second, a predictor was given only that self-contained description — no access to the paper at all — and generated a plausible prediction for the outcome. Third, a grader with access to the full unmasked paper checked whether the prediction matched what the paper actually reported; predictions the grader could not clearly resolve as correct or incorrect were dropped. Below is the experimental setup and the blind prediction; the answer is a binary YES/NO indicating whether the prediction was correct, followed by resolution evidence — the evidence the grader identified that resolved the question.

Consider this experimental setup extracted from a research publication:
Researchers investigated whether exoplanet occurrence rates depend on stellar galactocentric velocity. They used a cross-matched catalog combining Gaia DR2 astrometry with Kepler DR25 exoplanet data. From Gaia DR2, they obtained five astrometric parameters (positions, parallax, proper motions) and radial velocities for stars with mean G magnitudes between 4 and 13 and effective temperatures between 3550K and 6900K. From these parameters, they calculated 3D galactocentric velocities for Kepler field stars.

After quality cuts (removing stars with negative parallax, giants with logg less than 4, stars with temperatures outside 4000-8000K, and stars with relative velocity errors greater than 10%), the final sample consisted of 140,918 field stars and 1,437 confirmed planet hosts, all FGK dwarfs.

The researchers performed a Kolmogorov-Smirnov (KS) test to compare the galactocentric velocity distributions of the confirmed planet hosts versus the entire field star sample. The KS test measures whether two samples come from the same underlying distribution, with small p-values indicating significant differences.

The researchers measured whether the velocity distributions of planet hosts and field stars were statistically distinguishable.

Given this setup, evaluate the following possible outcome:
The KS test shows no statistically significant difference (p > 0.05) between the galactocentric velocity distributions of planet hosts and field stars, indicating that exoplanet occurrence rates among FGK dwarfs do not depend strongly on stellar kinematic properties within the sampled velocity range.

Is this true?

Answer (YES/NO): NO